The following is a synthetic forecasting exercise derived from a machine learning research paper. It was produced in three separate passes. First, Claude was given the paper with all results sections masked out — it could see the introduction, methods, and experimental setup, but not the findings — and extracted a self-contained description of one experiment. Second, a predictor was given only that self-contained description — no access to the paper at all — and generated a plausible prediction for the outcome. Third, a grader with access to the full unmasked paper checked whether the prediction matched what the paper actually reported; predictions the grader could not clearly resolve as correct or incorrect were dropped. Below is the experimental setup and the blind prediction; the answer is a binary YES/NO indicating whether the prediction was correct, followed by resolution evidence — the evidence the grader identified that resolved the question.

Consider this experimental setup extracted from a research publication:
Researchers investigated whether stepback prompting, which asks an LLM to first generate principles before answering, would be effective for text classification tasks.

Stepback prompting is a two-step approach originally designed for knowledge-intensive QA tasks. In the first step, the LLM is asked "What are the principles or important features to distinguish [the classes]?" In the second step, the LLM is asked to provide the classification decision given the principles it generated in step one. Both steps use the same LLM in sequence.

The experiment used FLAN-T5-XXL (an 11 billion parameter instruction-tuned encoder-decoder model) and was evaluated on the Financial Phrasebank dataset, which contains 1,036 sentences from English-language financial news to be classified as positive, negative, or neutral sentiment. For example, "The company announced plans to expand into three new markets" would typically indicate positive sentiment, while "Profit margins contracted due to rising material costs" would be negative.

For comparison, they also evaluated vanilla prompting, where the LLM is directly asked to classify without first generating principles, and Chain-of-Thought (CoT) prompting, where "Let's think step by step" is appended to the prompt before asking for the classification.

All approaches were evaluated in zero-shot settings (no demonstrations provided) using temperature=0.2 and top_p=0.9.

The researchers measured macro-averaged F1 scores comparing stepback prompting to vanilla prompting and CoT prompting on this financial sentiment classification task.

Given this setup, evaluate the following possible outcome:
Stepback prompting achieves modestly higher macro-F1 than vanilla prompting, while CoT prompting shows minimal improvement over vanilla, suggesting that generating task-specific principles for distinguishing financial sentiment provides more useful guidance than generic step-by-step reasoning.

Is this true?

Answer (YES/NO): NO